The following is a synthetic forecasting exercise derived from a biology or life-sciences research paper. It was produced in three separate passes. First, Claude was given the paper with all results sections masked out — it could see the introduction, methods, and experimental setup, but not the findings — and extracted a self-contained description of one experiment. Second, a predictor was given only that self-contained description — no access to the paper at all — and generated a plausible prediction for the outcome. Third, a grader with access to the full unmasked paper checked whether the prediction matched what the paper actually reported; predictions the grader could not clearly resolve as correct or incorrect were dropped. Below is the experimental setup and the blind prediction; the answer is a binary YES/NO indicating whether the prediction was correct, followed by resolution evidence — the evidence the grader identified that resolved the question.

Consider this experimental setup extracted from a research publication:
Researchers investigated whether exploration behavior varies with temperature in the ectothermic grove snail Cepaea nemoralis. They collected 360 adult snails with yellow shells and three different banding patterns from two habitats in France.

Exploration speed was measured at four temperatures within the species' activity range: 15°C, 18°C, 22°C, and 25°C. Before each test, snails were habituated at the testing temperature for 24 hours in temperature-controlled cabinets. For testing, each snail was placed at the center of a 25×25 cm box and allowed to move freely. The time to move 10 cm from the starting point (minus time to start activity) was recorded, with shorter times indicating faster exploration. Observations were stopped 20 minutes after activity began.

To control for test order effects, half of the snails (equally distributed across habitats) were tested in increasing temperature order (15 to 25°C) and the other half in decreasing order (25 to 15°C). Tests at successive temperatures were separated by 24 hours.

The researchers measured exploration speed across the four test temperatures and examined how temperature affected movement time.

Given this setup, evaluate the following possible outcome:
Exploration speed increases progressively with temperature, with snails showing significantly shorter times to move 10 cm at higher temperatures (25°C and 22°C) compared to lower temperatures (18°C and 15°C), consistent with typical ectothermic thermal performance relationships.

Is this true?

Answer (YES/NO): YES